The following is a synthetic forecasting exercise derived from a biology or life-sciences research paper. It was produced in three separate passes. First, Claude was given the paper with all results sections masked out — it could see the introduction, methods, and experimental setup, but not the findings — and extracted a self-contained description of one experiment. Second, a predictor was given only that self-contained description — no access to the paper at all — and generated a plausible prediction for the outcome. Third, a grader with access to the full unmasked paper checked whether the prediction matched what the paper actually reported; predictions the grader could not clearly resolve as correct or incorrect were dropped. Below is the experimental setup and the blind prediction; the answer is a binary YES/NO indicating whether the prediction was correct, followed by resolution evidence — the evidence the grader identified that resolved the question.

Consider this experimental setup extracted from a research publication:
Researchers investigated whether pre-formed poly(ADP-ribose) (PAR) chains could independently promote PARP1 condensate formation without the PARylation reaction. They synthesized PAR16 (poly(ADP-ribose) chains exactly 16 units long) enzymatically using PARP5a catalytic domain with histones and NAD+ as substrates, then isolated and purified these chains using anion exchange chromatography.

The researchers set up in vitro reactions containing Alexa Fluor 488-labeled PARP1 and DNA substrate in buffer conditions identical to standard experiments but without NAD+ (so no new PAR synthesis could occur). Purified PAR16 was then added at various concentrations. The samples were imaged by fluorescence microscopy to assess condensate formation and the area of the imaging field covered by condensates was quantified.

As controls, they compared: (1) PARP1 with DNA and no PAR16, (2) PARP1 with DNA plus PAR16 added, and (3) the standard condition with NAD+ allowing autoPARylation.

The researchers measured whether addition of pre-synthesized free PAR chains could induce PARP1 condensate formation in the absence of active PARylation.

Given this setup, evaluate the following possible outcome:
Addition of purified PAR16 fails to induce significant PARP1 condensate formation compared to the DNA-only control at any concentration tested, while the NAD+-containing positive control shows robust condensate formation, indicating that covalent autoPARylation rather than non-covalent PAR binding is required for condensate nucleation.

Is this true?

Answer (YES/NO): YES